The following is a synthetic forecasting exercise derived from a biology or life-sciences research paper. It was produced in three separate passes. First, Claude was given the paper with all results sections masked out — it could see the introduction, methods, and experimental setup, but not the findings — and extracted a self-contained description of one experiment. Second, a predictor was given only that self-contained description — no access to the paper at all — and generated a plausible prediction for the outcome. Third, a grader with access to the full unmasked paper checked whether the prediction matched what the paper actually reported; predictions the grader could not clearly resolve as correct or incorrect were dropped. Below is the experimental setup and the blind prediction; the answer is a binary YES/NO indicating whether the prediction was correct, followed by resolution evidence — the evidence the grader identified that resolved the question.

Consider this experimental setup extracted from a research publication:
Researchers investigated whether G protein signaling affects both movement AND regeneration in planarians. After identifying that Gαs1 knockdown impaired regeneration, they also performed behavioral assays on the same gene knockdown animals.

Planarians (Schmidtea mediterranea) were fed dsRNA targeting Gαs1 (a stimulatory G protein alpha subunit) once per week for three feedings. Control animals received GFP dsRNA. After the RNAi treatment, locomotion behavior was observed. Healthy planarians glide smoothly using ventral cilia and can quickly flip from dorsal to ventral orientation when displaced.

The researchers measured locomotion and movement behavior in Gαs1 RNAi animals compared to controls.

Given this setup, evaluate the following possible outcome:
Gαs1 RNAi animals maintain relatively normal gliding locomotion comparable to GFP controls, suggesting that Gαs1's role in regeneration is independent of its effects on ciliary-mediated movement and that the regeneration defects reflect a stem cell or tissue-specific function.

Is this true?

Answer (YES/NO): NO